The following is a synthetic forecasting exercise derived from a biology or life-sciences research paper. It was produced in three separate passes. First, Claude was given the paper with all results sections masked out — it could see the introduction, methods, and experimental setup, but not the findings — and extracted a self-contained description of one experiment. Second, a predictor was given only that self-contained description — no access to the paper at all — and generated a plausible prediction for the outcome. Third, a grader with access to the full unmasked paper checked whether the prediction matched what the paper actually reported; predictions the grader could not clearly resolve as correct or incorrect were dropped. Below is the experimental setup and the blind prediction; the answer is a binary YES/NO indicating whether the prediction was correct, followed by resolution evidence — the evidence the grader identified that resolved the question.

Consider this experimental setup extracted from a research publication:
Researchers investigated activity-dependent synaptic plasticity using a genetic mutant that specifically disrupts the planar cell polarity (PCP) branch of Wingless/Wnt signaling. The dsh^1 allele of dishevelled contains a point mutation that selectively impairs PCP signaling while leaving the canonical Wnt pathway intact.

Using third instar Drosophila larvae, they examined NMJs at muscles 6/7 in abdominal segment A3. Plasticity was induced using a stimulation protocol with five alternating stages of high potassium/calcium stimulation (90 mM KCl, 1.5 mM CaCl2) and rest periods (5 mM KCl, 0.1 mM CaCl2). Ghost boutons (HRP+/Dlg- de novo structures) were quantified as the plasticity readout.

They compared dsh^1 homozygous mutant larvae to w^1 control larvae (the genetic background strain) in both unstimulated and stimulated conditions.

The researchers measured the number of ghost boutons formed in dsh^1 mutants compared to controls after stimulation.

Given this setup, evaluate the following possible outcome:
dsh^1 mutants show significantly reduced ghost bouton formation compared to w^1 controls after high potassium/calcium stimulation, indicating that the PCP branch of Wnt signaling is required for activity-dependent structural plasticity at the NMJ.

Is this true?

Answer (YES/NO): YES